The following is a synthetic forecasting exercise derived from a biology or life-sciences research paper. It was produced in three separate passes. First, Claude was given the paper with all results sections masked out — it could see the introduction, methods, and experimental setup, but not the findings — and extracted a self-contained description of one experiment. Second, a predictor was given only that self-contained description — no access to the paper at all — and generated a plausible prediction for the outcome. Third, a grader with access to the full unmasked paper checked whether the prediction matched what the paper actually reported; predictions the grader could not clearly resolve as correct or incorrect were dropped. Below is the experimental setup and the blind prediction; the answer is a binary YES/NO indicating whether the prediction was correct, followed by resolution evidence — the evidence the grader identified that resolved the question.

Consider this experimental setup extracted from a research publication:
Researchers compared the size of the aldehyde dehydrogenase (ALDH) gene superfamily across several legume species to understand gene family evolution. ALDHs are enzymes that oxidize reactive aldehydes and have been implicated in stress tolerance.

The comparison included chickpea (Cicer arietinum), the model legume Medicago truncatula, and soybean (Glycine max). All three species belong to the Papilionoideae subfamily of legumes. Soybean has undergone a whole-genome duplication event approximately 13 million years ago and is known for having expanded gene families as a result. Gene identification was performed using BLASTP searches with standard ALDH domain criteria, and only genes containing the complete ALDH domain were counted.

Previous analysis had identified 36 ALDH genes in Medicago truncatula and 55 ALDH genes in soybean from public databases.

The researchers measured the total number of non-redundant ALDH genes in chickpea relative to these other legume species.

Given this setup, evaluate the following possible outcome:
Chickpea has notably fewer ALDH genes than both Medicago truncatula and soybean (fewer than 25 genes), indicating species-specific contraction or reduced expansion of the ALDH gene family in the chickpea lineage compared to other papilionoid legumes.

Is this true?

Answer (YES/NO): NO